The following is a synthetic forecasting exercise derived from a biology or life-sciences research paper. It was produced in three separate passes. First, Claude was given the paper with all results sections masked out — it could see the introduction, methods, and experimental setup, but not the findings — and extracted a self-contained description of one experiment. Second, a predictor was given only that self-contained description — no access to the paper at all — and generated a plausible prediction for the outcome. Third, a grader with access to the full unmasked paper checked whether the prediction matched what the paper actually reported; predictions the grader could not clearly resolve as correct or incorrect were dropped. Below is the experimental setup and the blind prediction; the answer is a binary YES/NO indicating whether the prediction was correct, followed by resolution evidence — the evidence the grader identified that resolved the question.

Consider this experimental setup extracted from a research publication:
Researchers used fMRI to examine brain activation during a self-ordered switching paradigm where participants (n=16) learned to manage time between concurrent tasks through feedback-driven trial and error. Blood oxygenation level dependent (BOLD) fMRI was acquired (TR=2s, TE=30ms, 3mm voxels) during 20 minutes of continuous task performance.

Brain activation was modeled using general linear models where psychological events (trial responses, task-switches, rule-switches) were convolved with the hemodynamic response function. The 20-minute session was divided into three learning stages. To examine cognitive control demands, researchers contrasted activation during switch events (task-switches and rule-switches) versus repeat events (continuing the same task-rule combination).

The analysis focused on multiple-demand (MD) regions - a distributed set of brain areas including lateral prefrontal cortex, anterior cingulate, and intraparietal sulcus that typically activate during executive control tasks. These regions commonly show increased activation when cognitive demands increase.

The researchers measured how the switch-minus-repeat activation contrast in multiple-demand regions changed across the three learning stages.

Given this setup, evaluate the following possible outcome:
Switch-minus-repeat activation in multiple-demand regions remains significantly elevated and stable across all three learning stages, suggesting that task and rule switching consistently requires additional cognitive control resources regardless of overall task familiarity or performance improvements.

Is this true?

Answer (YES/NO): NO